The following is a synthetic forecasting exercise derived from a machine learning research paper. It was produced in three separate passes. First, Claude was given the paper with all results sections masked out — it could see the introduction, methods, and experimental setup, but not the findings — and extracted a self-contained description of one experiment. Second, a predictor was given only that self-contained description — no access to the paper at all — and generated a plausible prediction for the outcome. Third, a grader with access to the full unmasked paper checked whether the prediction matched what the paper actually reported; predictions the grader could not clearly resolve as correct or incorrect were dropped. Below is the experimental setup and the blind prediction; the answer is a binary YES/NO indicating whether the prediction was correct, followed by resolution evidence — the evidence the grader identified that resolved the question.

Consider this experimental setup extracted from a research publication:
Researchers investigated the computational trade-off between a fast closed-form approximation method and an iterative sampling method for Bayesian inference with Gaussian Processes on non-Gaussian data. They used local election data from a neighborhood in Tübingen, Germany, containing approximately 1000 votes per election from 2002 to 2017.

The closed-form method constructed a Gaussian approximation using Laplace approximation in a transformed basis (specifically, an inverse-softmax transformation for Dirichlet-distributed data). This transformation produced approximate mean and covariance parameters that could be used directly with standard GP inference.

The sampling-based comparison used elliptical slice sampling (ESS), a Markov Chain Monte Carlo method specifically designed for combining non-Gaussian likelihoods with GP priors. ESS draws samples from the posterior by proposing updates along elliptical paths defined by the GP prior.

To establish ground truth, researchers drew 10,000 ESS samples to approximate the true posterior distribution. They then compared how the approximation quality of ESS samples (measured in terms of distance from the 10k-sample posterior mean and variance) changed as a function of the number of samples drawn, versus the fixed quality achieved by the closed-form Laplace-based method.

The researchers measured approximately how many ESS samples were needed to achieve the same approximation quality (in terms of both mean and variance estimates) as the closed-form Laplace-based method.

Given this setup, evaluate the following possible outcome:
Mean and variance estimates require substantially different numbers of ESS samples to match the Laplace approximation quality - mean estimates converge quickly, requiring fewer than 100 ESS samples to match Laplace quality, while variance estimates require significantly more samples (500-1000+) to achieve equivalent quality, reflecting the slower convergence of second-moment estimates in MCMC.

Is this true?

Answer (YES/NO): NO